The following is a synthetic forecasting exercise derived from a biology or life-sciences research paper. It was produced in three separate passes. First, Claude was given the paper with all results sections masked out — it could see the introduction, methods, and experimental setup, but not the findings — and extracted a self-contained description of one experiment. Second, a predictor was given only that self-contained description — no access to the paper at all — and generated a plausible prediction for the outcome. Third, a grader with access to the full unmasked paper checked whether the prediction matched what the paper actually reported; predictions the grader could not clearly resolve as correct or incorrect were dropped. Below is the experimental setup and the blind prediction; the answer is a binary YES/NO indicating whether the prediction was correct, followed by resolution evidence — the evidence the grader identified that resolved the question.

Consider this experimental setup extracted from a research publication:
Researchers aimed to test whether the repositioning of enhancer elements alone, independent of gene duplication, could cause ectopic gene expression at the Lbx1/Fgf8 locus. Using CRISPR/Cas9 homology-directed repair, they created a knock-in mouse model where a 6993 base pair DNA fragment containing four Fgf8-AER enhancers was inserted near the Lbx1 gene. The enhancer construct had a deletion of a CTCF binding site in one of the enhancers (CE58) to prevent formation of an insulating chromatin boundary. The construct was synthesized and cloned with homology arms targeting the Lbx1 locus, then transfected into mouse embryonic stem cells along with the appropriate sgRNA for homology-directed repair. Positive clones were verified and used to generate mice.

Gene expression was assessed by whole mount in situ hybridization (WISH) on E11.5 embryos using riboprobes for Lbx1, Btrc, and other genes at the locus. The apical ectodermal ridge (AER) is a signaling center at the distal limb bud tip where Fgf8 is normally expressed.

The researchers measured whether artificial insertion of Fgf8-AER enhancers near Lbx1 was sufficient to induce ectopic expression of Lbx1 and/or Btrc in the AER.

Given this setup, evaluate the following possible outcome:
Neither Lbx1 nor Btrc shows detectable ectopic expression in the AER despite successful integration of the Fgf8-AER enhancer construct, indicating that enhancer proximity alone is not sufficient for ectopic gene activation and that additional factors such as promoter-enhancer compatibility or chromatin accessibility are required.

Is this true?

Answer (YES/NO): NO